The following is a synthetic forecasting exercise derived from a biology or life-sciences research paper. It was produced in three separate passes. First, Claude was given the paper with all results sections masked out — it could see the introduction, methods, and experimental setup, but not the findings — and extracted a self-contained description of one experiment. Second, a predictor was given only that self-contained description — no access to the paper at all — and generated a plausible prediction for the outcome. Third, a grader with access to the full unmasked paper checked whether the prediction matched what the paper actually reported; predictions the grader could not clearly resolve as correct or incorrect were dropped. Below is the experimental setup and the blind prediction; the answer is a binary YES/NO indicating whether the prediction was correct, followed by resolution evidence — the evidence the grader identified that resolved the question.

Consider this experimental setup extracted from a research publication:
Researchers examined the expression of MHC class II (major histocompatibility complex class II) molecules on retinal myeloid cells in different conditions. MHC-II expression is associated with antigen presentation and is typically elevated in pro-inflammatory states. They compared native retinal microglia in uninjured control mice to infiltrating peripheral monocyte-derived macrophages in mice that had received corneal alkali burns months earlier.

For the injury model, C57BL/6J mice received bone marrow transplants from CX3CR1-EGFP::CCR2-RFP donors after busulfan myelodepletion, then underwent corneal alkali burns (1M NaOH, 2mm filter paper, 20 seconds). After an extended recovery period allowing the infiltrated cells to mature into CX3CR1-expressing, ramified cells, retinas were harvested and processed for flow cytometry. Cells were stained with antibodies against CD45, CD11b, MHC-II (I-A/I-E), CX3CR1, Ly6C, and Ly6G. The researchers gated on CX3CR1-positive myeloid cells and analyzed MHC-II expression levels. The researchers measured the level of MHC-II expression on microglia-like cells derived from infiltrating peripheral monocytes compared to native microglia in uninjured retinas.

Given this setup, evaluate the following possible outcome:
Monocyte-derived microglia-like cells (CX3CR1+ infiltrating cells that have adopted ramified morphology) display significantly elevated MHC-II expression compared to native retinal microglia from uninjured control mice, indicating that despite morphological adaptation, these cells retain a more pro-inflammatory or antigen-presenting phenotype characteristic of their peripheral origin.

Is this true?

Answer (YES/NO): YES